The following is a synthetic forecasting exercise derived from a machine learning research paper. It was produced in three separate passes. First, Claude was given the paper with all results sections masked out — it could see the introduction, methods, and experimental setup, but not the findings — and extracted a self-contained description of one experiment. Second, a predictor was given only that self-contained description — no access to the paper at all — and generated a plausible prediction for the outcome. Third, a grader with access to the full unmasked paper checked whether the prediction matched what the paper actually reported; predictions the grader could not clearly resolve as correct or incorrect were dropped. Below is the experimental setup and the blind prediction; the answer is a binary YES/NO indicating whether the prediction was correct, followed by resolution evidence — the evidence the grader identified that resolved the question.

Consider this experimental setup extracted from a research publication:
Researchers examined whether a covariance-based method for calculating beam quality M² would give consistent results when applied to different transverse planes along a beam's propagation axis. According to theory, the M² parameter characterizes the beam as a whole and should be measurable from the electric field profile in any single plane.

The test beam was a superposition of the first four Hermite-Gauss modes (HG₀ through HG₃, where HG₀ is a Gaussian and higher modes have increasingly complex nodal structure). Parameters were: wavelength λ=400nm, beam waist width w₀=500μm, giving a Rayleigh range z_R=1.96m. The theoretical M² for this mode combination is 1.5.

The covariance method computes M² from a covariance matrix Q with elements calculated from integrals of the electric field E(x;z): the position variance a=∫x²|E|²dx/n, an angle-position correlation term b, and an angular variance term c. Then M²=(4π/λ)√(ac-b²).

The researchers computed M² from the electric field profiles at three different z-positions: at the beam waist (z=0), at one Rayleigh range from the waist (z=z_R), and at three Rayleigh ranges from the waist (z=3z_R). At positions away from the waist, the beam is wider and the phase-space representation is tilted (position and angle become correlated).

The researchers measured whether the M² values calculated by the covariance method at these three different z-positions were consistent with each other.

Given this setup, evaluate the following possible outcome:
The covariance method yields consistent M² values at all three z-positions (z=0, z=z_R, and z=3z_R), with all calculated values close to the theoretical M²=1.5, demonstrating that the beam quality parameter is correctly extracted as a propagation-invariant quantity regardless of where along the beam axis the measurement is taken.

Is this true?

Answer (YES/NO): YES